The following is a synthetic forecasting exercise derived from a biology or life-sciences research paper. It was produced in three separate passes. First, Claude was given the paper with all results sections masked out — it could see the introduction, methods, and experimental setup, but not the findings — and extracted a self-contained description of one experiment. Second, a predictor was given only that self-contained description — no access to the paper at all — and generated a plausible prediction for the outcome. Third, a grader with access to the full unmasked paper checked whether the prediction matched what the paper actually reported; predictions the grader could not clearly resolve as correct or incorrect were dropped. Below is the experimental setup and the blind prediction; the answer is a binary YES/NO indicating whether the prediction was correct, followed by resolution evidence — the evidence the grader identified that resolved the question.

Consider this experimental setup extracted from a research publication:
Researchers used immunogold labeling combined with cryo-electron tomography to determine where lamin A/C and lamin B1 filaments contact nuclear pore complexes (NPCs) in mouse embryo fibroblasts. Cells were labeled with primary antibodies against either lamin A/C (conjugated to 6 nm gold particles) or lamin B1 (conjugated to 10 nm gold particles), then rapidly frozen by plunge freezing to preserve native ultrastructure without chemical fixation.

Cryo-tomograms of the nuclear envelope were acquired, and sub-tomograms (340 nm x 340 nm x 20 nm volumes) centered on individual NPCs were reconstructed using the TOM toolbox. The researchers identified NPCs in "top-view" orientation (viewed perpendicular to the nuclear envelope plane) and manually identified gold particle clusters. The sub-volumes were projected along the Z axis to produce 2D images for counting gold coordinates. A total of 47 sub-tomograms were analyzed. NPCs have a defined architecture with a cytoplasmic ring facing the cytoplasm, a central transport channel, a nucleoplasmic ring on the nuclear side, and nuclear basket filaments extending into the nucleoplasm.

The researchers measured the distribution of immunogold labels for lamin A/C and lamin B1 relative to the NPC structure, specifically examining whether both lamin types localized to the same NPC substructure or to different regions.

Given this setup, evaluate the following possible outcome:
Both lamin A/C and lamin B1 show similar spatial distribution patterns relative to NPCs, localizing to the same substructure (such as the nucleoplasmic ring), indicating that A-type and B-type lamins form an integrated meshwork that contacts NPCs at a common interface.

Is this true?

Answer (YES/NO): NO